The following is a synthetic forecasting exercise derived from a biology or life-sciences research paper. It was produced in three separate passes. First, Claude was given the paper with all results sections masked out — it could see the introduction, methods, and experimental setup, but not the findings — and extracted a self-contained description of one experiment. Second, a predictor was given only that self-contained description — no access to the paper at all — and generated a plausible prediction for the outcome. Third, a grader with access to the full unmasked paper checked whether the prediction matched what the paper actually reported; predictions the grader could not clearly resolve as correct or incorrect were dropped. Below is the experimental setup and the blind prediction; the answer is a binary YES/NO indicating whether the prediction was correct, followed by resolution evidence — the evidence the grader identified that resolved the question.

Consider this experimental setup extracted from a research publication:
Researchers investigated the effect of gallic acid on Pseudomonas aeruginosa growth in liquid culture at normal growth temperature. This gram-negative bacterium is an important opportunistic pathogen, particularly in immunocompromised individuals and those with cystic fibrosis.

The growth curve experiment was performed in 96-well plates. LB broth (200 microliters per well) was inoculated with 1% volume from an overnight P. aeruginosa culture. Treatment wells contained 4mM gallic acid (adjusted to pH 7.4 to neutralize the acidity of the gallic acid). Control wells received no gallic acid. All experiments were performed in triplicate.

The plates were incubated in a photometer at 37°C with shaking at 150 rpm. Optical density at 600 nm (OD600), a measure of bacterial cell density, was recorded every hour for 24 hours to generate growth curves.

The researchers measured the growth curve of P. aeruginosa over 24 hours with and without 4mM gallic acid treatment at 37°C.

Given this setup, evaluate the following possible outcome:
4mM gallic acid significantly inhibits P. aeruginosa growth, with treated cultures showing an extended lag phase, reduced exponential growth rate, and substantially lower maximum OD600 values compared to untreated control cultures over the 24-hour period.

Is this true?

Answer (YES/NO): NO